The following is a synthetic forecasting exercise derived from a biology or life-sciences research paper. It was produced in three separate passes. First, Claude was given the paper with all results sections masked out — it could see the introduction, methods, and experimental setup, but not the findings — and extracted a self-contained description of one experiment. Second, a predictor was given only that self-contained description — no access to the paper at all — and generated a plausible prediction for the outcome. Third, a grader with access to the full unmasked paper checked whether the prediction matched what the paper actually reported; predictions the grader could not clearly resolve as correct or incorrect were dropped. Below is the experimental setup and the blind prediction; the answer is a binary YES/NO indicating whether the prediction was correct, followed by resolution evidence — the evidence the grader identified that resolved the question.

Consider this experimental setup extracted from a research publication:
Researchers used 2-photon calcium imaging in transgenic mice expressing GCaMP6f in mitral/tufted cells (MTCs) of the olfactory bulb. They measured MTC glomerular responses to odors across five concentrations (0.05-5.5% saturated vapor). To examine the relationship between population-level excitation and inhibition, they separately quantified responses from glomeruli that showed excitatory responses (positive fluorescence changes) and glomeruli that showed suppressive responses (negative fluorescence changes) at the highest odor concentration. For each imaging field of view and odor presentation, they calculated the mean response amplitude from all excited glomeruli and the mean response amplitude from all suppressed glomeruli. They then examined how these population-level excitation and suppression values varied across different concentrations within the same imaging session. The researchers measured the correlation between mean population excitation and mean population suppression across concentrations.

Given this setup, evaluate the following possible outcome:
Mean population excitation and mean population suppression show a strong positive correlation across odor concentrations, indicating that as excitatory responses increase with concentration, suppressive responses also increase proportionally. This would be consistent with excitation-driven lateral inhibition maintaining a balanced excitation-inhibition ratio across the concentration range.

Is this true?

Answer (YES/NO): YES